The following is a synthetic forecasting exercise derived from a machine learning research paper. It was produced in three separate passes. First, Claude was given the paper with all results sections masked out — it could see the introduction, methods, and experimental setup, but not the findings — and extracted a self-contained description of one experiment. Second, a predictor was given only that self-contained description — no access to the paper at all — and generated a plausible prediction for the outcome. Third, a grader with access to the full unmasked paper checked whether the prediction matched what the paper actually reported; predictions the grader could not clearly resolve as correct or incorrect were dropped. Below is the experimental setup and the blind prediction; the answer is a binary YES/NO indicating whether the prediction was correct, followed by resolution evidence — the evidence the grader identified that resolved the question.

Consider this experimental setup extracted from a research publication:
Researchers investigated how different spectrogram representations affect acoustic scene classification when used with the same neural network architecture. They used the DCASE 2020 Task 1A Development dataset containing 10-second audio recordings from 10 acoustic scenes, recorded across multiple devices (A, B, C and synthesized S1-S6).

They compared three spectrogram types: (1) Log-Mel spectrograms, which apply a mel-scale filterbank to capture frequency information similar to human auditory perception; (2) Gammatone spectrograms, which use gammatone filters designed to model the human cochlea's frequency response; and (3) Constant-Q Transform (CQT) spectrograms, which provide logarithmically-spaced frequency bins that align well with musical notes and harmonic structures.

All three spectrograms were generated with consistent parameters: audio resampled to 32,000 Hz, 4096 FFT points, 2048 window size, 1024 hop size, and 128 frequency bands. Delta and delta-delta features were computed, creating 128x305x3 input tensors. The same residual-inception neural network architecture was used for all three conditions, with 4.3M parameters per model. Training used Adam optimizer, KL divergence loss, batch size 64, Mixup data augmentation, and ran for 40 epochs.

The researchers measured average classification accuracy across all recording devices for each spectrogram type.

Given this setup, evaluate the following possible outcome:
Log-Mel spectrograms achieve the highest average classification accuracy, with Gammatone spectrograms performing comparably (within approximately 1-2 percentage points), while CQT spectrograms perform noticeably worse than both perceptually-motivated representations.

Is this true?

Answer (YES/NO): NO